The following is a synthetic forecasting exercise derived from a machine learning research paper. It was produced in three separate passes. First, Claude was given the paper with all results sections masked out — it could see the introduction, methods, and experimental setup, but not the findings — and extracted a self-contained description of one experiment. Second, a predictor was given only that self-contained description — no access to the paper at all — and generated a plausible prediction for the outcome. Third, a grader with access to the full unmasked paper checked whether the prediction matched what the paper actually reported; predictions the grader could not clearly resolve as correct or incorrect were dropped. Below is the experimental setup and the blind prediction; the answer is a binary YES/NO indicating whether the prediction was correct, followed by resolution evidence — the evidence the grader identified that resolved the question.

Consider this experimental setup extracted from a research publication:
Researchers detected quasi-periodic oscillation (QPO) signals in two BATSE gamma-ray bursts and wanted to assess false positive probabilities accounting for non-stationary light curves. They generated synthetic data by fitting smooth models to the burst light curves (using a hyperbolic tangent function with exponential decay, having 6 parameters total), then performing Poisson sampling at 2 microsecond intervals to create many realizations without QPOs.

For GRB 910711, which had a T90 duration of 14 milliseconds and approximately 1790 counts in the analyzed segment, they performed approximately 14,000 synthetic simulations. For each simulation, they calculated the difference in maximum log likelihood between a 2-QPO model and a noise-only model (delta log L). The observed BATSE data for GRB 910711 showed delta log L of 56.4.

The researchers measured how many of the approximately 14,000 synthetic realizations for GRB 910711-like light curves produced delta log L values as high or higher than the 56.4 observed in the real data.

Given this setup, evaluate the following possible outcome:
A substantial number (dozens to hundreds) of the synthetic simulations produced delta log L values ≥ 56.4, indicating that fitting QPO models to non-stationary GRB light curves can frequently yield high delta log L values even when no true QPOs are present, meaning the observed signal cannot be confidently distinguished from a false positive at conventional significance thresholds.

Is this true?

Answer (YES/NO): NO